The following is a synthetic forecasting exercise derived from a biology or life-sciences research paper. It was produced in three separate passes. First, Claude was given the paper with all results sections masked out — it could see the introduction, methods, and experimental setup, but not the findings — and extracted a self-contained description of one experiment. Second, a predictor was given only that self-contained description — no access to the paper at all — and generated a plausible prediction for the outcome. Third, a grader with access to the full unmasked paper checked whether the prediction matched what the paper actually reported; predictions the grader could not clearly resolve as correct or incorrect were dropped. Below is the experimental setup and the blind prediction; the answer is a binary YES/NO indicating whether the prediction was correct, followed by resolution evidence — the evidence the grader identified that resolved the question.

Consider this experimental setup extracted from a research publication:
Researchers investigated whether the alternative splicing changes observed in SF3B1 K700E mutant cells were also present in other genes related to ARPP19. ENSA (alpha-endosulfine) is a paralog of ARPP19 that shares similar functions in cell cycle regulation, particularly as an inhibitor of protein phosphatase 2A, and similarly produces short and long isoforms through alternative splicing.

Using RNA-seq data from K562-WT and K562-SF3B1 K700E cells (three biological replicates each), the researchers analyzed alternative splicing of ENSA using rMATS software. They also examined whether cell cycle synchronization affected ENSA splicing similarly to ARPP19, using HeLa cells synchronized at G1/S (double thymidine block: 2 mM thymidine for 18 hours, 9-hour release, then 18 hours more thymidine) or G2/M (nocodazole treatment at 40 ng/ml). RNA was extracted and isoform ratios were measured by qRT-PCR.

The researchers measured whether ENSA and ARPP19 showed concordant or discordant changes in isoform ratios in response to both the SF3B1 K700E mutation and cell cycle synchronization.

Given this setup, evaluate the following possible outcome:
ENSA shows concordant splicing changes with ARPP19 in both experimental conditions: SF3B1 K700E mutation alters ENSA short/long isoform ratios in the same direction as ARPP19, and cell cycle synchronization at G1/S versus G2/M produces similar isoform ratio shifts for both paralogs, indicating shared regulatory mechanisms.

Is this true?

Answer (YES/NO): NO